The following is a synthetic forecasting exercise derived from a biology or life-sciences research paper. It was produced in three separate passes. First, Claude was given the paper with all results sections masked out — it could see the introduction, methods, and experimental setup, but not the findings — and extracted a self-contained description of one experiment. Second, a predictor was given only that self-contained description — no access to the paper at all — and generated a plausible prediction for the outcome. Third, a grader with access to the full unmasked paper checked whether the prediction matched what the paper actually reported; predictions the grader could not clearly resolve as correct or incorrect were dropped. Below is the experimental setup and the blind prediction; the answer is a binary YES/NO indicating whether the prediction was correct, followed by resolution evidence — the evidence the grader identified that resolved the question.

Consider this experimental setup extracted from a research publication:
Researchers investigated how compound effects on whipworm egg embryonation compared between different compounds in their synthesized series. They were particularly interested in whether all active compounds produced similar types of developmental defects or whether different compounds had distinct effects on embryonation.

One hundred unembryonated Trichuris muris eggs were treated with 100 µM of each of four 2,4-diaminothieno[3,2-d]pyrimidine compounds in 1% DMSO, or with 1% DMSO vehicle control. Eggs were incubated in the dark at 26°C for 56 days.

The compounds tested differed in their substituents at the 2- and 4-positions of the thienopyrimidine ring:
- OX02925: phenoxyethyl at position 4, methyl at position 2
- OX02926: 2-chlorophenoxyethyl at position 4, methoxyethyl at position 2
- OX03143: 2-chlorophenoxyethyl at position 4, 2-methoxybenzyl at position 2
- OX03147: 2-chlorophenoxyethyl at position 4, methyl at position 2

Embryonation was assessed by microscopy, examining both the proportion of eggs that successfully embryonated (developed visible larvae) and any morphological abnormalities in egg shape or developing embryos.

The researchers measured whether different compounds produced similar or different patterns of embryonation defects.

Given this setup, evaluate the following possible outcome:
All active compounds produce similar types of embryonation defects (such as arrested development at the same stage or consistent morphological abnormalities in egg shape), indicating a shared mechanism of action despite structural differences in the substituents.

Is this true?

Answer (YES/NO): NO